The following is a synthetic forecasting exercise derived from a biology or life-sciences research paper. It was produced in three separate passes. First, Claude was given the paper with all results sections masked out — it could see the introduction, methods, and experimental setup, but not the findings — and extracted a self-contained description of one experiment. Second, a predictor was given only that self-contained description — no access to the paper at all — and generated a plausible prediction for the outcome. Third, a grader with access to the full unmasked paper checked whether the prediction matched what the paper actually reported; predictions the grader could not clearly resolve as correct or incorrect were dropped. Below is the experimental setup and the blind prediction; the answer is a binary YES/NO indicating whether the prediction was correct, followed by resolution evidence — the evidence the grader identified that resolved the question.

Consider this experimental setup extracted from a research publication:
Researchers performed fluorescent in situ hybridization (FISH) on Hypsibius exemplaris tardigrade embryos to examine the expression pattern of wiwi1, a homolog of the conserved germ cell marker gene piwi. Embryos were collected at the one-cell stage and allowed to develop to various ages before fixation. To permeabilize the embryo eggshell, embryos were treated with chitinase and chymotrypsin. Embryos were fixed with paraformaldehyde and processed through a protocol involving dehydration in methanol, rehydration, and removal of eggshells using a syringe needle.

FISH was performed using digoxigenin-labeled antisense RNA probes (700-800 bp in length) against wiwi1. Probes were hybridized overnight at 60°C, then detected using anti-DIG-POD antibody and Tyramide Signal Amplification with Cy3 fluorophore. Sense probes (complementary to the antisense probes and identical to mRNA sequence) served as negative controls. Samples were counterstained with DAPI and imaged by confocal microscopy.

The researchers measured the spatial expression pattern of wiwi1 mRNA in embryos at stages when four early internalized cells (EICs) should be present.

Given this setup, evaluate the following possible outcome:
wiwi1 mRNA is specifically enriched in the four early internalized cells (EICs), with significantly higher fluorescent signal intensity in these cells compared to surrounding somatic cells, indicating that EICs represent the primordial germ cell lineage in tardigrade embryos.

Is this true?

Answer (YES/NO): YES